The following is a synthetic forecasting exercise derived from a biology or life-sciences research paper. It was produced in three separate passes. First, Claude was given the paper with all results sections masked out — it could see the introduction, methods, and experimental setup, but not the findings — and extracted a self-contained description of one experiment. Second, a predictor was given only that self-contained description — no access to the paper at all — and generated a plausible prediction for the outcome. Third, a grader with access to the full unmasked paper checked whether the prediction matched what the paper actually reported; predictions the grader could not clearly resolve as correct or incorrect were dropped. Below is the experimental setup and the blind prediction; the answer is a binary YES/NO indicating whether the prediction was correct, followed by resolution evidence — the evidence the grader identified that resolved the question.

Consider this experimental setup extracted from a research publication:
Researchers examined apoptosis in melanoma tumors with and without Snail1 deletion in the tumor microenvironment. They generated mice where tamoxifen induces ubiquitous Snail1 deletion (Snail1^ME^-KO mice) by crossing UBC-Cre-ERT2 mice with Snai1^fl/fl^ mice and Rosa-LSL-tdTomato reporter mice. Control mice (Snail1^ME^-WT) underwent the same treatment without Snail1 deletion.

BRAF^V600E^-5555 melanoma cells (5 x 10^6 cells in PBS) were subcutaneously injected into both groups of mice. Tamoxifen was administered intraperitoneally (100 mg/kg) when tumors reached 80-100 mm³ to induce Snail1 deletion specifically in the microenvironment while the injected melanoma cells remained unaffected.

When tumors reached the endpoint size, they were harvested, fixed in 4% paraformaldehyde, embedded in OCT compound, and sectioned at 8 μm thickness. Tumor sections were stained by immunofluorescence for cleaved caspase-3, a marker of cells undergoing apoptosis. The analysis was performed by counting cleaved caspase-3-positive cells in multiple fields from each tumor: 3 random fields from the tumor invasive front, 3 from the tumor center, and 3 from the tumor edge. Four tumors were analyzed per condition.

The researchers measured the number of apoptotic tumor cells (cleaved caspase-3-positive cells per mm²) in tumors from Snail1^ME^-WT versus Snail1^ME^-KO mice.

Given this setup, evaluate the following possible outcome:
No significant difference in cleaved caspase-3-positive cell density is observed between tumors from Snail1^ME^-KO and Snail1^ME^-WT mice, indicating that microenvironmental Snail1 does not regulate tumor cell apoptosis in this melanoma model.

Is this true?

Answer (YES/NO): NO